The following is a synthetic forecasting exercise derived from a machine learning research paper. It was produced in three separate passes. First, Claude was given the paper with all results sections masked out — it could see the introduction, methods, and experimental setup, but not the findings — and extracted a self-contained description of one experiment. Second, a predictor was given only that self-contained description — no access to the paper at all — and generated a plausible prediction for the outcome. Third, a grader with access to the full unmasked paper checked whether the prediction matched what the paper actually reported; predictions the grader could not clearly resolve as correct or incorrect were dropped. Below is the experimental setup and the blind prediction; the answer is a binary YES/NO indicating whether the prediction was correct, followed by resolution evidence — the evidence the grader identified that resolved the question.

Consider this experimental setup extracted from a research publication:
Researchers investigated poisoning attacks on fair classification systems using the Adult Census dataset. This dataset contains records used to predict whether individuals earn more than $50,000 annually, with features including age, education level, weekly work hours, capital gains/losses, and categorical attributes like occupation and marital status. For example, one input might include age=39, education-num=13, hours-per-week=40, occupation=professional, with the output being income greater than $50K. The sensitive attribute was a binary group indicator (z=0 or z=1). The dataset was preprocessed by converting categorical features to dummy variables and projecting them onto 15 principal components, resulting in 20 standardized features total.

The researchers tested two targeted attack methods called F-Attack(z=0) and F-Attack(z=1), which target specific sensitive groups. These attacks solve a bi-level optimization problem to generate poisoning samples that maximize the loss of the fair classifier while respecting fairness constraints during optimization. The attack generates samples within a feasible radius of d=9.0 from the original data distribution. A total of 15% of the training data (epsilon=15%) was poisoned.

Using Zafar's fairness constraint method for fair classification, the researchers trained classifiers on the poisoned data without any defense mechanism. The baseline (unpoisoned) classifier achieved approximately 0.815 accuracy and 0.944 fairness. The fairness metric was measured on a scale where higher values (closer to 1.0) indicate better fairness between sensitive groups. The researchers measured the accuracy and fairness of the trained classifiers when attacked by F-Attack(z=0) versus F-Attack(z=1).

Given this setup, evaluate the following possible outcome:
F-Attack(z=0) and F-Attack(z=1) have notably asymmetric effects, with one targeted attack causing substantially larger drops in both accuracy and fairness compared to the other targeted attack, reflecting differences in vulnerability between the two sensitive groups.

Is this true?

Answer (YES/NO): NO